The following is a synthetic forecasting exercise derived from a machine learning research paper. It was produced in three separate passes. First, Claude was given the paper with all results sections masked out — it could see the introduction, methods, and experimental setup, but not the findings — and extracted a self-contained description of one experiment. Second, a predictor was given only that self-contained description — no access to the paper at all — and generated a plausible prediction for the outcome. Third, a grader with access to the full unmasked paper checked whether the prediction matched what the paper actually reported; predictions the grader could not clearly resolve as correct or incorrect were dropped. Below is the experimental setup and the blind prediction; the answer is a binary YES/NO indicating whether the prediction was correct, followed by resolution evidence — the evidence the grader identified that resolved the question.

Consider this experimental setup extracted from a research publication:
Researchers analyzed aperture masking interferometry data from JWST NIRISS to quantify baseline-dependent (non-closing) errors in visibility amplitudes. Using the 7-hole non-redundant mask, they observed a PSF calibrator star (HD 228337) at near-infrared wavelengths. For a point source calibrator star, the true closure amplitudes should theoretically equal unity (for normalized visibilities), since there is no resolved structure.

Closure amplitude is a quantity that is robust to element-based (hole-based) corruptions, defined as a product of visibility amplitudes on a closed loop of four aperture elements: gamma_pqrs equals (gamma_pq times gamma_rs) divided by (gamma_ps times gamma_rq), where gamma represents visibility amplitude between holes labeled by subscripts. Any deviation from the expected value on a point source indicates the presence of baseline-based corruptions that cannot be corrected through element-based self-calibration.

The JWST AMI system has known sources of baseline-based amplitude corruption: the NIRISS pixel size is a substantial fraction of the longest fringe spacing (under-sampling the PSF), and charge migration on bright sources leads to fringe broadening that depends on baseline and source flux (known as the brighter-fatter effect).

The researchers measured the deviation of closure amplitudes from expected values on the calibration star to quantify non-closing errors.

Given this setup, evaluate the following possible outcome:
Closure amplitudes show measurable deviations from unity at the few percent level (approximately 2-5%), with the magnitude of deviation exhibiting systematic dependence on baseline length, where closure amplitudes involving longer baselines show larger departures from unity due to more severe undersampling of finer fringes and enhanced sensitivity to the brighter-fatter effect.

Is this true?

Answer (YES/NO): NO